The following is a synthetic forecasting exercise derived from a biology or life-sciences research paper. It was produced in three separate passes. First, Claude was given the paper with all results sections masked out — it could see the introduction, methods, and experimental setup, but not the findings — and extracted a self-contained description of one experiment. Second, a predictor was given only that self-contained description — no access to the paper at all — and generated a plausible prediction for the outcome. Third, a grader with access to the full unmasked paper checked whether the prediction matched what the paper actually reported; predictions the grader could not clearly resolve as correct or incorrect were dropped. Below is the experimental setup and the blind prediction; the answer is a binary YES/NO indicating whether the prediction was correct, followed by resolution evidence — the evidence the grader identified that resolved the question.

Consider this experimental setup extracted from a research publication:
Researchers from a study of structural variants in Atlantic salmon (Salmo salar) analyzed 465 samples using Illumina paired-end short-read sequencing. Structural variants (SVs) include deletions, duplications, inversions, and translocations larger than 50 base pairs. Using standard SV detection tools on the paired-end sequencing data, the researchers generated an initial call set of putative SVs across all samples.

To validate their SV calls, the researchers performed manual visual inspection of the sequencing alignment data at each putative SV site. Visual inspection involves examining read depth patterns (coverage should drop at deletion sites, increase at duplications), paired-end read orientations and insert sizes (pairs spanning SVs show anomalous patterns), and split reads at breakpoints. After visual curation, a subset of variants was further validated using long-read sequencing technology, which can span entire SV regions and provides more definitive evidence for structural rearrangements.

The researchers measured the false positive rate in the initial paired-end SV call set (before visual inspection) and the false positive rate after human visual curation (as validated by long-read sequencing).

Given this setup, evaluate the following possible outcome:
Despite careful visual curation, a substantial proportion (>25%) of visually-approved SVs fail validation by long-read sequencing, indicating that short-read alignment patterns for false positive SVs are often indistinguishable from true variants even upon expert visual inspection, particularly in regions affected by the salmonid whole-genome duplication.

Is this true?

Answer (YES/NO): NO